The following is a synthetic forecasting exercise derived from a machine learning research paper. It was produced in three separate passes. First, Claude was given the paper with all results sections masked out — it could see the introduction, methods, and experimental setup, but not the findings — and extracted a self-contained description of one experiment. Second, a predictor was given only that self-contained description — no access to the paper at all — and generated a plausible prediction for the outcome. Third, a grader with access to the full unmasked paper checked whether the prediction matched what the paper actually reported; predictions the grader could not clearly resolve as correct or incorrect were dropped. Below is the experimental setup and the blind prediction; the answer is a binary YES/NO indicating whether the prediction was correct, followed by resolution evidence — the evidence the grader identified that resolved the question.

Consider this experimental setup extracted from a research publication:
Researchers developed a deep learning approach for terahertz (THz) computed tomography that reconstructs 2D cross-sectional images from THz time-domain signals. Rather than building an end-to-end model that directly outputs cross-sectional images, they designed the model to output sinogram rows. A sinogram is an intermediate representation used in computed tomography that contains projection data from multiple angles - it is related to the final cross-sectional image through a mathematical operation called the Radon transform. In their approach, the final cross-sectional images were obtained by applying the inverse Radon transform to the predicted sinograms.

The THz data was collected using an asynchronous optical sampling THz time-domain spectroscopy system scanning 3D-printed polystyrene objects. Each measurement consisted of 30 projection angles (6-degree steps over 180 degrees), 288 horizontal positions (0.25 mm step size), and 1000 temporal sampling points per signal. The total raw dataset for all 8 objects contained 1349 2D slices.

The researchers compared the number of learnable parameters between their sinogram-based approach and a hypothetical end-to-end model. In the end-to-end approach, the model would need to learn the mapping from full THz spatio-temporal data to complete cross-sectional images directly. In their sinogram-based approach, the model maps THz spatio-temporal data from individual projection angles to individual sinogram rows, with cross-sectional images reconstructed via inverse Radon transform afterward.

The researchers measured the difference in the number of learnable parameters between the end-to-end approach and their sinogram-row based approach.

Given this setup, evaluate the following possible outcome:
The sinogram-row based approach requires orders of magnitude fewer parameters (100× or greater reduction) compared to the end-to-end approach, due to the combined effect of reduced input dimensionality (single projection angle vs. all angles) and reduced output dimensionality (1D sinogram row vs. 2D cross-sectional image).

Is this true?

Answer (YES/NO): YES